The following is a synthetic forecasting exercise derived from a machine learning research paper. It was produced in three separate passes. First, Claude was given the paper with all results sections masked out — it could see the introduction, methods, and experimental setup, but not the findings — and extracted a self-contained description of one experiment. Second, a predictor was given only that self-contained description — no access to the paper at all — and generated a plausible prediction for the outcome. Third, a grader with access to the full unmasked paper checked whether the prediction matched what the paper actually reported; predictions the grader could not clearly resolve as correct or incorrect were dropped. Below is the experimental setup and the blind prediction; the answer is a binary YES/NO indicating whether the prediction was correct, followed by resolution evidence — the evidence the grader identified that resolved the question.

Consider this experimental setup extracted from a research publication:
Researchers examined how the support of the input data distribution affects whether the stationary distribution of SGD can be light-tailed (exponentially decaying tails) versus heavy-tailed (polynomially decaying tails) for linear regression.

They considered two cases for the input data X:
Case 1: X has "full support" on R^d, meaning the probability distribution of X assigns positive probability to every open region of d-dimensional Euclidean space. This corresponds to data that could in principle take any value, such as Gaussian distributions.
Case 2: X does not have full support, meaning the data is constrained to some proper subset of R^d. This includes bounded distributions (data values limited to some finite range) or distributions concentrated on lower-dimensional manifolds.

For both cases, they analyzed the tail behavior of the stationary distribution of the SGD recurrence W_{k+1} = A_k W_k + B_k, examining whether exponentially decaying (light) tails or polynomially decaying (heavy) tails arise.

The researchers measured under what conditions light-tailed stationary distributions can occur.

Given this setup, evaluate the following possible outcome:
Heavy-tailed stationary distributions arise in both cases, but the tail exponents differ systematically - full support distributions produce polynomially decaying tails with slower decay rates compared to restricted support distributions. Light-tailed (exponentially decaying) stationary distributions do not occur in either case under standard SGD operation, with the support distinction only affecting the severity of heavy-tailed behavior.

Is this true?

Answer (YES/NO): NO